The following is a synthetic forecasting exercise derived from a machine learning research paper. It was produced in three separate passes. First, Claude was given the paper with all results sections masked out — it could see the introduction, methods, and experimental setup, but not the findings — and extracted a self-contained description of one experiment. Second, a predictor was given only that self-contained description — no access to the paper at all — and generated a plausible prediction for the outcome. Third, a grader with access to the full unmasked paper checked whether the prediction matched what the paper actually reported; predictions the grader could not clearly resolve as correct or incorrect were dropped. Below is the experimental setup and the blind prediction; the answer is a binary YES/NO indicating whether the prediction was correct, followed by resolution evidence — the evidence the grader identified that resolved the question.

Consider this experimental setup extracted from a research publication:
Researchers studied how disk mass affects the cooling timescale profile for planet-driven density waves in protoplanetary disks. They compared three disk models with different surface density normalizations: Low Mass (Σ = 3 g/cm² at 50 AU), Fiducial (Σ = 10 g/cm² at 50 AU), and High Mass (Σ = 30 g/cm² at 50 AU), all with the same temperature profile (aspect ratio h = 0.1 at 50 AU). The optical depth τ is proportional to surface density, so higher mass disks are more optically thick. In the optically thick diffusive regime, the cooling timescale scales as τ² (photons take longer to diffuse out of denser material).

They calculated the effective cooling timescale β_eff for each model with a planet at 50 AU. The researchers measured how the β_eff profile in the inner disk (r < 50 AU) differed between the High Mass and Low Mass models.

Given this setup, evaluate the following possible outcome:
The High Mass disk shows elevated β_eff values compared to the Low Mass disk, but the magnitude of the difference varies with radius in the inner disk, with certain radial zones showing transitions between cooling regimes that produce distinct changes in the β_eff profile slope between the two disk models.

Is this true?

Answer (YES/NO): YES